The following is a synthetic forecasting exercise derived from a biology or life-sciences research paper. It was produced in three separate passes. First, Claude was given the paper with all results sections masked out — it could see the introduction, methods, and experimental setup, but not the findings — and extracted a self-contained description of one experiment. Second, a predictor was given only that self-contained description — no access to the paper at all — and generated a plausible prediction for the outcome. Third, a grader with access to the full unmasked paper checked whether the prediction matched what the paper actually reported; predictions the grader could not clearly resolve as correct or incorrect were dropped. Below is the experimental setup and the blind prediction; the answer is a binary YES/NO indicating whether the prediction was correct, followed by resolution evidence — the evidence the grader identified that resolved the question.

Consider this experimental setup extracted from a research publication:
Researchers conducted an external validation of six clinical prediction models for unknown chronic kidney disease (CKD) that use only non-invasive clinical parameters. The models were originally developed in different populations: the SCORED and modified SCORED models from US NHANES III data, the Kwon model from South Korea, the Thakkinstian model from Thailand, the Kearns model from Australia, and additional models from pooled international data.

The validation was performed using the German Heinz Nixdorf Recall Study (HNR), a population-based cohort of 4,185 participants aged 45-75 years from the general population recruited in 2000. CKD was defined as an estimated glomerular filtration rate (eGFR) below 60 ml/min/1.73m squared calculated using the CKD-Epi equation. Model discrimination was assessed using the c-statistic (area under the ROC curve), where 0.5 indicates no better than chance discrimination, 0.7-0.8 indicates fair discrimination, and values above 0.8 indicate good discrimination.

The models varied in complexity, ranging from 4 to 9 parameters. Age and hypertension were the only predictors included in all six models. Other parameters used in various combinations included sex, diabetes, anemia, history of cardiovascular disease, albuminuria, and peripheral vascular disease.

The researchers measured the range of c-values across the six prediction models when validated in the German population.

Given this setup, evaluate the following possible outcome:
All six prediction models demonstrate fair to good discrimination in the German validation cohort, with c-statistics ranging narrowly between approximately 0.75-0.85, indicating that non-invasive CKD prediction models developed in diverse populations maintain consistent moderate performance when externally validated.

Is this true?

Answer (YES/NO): NO